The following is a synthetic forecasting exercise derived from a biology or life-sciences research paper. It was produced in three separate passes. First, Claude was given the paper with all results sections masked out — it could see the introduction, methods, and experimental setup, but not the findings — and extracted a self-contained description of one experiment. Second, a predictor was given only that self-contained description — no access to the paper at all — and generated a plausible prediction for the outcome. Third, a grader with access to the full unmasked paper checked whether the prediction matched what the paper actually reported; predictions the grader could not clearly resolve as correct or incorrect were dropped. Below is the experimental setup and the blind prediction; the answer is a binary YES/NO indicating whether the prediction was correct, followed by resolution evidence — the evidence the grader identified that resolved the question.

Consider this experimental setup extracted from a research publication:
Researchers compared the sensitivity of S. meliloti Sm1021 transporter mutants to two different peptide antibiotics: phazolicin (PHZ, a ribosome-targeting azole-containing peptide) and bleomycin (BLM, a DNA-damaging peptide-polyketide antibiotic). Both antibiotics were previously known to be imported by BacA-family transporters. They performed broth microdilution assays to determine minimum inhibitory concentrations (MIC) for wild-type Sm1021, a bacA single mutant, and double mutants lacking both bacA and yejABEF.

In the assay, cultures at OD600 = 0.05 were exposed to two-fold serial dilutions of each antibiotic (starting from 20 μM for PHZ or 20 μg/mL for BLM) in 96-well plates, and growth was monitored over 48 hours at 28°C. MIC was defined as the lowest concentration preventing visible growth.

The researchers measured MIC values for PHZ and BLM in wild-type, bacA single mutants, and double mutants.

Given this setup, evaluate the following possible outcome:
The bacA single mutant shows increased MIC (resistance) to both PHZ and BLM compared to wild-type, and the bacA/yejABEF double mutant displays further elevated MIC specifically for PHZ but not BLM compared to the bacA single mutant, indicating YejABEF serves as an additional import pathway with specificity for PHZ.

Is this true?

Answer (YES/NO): NO